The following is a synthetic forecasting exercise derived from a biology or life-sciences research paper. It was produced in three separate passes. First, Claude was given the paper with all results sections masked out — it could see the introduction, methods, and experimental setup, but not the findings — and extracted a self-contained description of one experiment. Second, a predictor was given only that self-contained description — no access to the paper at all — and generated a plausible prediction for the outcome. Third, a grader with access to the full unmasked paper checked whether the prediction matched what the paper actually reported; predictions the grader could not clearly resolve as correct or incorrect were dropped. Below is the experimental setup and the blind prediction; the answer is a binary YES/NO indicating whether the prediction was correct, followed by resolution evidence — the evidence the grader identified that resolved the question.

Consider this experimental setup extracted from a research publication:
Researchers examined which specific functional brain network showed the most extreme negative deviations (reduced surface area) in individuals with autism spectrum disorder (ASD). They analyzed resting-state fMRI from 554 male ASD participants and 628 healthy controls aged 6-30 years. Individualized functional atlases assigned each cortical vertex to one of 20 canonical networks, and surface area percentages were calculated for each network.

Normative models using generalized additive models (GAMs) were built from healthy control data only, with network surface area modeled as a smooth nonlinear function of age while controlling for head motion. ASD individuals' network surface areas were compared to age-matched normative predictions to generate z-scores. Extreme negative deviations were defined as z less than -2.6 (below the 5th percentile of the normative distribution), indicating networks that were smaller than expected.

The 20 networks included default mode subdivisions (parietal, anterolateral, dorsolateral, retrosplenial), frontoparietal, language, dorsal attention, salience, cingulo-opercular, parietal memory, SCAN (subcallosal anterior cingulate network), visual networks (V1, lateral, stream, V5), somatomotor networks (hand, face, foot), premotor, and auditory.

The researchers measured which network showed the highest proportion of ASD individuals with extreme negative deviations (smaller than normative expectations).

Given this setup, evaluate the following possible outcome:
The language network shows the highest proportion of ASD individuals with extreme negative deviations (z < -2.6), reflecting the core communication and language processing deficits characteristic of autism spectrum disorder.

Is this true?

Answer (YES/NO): NO